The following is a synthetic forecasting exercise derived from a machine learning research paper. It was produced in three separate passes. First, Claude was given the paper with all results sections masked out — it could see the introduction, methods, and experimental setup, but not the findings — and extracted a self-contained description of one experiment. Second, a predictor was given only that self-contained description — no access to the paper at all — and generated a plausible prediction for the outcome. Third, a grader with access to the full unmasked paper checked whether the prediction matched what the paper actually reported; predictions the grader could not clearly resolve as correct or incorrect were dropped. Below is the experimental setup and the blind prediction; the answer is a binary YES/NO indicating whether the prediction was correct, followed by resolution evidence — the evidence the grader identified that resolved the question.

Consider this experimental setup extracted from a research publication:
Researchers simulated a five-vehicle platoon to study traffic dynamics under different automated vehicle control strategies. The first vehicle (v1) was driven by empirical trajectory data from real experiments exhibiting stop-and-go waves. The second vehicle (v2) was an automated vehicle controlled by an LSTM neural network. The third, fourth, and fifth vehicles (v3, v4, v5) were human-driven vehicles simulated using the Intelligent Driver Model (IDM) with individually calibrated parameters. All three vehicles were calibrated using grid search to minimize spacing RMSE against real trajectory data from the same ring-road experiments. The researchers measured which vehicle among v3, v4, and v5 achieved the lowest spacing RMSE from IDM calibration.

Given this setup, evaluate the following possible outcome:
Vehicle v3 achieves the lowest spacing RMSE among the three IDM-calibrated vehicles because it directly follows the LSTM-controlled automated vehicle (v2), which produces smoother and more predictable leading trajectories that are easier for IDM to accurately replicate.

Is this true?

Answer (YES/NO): NO